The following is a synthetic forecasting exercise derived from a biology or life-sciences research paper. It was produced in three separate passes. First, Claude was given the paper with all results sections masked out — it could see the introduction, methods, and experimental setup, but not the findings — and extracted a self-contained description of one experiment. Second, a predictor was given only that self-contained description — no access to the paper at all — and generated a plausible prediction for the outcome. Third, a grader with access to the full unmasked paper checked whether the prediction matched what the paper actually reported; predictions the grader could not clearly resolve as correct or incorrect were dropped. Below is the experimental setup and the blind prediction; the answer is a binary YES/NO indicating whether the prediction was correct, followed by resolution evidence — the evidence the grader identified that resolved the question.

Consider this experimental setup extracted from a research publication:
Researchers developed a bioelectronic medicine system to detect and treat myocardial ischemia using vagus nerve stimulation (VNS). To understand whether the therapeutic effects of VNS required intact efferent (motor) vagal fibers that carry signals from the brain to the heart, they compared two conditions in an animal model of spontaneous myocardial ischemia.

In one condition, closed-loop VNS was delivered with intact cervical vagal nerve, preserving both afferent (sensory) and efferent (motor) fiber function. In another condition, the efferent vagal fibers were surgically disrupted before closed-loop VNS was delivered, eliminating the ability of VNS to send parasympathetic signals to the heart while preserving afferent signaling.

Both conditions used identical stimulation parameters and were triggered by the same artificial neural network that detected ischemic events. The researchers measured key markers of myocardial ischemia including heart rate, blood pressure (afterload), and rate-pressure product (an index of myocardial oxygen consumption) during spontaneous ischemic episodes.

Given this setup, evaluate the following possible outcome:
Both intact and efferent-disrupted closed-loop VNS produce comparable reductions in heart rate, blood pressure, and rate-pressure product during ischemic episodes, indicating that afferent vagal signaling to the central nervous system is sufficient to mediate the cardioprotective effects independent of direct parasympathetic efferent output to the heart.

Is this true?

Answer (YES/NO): NO